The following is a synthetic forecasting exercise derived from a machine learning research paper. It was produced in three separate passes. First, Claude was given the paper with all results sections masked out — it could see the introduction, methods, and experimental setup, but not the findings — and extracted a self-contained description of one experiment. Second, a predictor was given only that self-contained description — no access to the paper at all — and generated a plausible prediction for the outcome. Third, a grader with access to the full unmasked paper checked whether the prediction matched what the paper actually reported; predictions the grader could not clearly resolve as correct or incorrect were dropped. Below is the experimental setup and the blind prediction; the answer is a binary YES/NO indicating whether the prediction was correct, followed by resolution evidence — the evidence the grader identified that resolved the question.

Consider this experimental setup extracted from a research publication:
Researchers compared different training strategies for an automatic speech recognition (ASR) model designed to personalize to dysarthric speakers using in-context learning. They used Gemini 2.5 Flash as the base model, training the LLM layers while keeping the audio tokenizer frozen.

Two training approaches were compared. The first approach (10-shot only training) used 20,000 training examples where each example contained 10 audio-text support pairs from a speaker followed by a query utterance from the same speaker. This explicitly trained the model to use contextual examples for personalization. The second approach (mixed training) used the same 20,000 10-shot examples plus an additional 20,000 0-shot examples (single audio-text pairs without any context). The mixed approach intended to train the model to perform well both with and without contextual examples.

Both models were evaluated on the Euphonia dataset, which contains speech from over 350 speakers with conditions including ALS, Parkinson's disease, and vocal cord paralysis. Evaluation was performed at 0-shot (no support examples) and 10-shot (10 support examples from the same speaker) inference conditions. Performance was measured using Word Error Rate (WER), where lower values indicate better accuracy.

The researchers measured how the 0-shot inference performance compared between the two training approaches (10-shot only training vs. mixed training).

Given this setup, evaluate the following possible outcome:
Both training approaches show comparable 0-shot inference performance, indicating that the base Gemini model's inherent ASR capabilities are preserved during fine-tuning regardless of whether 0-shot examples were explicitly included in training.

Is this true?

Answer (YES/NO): NO